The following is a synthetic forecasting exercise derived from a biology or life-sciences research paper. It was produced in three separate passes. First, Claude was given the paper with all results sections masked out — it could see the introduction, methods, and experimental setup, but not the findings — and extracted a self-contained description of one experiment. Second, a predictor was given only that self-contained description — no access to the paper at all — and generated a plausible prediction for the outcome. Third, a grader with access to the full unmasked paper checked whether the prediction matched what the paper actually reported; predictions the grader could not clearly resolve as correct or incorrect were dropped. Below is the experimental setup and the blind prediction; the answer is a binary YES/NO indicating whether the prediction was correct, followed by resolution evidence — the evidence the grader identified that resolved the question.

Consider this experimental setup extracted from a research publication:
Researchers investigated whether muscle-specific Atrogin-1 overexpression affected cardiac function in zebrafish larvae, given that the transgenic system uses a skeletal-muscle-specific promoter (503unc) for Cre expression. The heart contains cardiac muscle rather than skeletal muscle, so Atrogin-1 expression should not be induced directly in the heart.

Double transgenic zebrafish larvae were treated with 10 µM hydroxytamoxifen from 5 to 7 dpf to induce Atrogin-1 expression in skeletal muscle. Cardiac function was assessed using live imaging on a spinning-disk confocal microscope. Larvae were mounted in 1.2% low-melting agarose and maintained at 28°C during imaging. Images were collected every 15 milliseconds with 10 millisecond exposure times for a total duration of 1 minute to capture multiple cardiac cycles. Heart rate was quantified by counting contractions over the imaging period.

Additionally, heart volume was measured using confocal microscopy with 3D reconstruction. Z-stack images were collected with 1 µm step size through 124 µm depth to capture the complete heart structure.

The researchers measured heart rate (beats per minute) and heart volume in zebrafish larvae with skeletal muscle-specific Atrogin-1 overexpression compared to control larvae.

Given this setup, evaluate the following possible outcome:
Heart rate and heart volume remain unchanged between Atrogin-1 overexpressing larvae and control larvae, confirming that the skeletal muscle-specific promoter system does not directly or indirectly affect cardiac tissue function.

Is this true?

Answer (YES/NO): YES